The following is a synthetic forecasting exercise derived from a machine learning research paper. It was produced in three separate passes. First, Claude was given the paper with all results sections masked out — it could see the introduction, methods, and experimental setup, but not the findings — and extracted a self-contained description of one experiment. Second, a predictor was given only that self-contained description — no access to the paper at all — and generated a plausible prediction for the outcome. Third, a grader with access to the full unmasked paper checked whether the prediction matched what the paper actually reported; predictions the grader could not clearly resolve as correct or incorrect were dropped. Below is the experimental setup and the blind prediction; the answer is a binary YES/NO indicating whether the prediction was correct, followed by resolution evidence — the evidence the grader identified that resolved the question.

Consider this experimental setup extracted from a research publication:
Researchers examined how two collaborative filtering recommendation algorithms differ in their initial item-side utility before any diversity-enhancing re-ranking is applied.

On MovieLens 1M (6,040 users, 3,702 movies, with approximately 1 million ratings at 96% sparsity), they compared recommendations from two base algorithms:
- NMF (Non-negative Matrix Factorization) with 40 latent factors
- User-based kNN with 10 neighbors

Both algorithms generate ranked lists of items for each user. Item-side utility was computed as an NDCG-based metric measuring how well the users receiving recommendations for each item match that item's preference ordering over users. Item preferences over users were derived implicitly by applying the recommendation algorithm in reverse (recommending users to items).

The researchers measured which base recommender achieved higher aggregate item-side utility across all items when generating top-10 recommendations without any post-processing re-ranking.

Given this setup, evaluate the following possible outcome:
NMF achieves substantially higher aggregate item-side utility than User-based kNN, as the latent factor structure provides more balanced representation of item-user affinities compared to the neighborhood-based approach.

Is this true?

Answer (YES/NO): NO